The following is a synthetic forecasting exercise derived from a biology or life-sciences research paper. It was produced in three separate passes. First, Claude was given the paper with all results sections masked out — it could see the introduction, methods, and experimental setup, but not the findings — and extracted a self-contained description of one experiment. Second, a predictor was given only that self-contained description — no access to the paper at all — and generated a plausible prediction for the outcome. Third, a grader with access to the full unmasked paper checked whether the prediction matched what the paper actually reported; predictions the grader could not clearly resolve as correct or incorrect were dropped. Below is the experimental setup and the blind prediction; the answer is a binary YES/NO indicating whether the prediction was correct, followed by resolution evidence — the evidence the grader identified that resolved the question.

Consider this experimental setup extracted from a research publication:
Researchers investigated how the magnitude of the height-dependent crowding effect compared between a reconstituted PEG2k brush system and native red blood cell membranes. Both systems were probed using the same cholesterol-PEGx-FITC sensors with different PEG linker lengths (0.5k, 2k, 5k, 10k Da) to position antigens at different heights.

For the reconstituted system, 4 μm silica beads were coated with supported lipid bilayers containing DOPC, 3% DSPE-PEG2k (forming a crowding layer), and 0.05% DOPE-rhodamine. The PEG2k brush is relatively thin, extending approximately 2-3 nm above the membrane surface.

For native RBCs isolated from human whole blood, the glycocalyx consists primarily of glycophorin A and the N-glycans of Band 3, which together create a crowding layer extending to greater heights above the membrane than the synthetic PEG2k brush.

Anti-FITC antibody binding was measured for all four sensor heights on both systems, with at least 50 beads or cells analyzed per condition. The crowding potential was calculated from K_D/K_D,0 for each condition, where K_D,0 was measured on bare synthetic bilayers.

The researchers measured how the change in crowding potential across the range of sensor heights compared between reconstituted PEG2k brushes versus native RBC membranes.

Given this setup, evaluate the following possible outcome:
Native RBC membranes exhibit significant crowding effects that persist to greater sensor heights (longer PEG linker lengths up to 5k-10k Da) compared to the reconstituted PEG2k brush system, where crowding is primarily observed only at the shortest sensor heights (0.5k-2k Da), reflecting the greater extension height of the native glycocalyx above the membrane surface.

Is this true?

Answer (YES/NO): YES